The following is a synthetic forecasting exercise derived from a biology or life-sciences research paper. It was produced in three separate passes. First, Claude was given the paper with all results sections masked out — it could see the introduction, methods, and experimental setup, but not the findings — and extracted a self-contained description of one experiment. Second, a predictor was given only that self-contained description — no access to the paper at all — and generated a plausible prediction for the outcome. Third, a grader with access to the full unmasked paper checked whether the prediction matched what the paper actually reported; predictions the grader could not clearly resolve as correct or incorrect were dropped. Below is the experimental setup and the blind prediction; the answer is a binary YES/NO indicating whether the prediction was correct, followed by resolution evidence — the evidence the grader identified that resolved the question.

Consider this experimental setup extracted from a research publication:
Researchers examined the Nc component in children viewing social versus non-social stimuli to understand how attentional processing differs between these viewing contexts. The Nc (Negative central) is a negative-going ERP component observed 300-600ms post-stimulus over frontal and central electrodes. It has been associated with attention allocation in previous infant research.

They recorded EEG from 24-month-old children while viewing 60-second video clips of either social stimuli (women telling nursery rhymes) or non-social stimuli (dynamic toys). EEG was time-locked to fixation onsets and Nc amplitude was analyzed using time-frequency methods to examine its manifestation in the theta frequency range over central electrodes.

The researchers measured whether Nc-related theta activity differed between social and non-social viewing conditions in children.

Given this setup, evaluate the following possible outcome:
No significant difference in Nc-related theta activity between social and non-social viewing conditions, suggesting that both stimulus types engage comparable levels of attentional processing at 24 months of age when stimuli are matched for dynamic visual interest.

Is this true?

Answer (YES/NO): NO